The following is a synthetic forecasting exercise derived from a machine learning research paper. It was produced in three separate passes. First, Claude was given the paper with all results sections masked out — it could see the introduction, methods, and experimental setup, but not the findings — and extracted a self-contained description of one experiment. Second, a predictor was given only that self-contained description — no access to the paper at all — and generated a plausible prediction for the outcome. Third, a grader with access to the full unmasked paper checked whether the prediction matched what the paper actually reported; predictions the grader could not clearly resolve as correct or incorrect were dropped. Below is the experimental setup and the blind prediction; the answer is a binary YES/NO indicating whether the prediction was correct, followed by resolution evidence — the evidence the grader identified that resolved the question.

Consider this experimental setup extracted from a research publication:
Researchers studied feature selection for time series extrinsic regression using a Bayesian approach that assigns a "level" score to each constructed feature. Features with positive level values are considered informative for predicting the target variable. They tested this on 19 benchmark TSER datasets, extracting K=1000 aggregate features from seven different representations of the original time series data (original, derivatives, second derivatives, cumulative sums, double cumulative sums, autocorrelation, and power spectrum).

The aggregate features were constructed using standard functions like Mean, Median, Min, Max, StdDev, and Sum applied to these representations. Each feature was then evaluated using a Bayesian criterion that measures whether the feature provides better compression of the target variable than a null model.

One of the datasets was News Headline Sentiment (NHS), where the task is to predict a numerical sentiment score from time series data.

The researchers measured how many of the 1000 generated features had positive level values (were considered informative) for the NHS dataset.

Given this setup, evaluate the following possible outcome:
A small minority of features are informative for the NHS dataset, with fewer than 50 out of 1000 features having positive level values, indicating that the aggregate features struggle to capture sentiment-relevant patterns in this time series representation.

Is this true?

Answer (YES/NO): NO